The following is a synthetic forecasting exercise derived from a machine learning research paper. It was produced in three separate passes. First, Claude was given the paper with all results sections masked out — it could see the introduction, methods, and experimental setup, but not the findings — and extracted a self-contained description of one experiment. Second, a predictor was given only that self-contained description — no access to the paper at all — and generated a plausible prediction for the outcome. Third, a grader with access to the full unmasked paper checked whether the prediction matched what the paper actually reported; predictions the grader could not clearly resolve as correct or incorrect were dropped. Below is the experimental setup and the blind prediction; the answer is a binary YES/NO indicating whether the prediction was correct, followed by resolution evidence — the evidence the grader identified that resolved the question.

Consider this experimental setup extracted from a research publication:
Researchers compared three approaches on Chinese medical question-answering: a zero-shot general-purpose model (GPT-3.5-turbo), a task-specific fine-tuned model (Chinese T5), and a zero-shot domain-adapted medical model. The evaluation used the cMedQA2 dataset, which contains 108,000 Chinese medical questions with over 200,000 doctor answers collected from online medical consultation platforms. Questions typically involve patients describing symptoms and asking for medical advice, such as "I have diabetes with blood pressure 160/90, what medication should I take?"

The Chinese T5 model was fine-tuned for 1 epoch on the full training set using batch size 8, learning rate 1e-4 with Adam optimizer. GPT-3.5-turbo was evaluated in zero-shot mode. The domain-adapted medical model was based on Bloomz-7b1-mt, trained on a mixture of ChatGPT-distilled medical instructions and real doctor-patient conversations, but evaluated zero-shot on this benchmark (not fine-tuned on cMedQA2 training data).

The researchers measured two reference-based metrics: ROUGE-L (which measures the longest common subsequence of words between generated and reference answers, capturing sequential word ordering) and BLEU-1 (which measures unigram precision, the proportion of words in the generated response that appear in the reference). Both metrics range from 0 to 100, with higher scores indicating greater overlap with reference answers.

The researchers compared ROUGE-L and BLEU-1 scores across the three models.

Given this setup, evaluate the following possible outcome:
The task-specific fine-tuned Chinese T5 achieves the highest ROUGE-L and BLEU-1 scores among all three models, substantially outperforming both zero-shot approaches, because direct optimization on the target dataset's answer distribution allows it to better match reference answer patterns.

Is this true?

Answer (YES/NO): NO